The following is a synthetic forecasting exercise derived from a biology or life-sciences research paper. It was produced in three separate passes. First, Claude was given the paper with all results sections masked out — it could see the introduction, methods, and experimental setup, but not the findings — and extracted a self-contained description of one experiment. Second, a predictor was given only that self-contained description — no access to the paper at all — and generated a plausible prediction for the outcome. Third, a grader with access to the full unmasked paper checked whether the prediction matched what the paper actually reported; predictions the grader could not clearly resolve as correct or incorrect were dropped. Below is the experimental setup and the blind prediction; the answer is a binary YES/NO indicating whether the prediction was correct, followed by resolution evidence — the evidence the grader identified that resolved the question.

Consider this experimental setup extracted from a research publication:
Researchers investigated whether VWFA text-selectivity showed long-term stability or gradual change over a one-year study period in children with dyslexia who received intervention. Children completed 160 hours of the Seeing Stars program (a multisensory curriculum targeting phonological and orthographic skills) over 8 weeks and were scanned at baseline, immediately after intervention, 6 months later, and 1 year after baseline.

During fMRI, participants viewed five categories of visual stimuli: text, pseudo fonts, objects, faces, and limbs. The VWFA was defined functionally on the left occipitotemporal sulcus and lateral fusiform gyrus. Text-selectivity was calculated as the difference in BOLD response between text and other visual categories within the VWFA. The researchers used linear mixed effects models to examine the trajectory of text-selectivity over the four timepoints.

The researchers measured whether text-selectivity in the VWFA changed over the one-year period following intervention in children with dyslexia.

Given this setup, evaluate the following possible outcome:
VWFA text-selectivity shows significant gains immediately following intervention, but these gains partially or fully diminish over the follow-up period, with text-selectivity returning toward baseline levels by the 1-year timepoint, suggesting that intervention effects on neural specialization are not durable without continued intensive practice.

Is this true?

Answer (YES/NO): NO